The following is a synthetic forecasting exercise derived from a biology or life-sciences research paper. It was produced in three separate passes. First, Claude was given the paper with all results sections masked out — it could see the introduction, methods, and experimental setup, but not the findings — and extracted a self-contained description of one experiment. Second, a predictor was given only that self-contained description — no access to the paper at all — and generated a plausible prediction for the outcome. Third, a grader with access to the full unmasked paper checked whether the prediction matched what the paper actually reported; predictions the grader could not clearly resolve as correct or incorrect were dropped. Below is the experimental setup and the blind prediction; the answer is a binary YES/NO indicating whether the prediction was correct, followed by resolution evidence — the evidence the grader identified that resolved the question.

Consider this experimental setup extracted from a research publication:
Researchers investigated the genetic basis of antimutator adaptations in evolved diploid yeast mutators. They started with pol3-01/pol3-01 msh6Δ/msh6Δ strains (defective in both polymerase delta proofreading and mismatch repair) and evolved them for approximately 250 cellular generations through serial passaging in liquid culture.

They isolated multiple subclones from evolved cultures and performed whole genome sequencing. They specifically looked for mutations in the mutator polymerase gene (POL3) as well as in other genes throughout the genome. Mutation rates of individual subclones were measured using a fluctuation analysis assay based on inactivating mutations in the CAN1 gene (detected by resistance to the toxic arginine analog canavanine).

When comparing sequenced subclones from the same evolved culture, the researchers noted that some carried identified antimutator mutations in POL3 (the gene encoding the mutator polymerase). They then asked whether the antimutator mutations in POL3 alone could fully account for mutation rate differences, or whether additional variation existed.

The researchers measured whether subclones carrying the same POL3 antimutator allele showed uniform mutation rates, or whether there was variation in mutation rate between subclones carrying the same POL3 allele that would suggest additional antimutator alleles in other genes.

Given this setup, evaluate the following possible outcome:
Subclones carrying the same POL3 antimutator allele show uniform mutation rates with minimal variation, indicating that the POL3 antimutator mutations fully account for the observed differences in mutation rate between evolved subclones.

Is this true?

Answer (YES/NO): NO